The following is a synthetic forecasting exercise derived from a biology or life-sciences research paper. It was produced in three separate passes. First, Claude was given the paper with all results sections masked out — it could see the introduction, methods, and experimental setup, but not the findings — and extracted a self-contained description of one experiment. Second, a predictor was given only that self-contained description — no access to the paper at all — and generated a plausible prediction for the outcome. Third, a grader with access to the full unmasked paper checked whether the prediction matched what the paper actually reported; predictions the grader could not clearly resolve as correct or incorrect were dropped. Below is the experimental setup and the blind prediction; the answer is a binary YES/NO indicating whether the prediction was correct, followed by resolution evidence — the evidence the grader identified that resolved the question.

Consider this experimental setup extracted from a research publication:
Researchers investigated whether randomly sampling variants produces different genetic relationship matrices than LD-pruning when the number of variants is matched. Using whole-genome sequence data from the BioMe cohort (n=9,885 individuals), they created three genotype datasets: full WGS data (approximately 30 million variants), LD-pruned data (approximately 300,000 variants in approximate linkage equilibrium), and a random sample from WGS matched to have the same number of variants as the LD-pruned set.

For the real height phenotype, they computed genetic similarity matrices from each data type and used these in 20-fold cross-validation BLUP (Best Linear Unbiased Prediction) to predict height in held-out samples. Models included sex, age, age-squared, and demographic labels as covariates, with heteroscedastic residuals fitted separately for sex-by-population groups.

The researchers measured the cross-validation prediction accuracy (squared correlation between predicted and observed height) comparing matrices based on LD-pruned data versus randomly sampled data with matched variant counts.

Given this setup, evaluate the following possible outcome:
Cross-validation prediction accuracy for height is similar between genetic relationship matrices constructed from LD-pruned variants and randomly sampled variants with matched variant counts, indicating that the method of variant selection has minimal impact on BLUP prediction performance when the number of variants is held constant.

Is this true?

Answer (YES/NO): YES